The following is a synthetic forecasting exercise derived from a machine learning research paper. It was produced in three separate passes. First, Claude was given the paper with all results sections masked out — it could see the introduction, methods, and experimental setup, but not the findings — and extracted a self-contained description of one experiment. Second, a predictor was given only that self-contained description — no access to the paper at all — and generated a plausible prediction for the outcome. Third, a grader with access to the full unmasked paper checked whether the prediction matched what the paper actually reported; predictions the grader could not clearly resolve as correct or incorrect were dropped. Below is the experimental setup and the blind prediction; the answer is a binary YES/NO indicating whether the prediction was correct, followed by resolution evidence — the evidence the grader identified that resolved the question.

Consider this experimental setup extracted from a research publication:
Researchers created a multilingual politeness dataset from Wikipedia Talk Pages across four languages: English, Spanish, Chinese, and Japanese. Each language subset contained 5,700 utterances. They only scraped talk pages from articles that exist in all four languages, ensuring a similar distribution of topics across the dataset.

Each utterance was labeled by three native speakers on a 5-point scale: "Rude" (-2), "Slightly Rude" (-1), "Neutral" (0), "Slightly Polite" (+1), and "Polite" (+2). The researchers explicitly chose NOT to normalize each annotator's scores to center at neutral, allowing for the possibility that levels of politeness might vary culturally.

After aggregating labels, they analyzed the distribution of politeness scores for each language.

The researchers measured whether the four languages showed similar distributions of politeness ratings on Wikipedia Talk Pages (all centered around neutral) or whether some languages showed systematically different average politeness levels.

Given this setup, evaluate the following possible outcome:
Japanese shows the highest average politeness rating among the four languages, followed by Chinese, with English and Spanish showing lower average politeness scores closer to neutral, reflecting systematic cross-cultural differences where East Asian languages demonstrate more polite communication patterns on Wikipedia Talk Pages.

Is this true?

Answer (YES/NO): NO